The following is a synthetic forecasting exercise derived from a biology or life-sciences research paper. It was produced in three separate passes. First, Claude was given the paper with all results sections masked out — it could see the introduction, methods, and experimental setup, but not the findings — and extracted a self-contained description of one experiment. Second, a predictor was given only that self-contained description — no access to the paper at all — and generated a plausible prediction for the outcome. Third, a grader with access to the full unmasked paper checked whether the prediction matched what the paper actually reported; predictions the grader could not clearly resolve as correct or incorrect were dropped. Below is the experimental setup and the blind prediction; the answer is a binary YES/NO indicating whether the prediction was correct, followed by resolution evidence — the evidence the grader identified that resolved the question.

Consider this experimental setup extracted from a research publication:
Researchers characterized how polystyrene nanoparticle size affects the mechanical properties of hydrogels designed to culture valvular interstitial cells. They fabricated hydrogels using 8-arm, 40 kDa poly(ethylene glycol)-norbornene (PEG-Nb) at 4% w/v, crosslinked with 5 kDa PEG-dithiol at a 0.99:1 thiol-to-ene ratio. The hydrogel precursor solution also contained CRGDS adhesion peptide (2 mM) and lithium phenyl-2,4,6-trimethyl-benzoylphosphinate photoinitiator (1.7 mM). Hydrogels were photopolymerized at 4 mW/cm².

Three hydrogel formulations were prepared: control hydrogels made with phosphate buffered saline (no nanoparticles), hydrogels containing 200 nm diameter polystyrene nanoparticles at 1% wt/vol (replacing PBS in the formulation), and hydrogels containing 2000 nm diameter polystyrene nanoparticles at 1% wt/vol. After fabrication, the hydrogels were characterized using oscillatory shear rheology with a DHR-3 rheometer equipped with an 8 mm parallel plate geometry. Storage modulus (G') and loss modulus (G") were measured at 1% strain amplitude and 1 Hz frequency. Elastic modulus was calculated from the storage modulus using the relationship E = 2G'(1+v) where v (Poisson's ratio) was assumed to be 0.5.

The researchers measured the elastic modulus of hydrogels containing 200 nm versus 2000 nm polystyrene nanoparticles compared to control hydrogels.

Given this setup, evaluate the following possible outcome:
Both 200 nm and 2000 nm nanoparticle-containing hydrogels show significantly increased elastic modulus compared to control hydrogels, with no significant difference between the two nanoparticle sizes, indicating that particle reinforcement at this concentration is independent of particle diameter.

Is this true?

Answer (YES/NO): NO